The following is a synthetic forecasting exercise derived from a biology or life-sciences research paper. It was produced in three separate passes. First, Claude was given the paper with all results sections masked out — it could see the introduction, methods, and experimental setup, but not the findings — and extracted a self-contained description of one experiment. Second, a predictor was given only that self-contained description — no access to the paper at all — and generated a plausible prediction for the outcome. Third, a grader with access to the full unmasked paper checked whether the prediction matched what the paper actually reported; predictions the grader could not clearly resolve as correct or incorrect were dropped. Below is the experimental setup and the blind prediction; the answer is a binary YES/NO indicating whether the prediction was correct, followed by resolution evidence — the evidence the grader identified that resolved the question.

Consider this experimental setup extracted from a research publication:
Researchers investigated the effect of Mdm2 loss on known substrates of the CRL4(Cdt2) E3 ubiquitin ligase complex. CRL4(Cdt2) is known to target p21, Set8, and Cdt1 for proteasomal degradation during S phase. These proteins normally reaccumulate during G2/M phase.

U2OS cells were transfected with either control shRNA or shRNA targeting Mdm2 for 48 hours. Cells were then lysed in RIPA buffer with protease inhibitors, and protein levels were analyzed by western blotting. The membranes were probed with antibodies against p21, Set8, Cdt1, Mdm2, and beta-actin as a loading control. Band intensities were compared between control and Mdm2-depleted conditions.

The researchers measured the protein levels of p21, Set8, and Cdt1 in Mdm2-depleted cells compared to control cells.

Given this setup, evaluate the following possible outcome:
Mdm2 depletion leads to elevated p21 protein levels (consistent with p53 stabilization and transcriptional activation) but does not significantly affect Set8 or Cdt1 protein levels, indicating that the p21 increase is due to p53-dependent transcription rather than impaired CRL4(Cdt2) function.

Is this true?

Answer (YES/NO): NO